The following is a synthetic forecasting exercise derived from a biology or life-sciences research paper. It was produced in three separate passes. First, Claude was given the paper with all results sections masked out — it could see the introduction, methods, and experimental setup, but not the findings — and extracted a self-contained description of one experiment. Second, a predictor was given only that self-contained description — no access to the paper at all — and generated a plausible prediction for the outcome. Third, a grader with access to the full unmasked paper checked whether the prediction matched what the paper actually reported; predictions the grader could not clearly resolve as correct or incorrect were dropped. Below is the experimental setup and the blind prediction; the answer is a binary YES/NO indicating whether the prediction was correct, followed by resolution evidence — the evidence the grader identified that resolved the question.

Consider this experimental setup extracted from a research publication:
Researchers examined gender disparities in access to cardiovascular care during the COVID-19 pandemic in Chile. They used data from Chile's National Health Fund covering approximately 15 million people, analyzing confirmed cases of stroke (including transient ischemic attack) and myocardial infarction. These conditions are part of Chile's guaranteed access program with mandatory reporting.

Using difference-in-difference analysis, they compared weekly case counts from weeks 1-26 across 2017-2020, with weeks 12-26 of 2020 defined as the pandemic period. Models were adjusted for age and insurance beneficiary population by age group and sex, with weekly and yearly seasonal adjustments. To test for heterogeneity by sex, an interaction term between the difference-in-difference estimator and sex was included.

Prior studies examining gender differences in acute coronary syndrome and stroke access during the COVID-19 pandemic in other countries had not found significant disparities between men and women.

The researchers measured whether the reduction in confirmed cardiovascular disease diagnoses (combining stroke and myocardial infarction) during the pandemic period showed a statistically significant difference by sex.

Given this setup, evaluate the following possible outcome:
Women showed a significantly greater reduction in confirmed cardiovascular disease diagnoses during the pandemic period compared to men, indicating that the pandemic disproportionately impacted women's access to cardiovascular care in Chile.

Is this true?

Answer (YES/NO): YES